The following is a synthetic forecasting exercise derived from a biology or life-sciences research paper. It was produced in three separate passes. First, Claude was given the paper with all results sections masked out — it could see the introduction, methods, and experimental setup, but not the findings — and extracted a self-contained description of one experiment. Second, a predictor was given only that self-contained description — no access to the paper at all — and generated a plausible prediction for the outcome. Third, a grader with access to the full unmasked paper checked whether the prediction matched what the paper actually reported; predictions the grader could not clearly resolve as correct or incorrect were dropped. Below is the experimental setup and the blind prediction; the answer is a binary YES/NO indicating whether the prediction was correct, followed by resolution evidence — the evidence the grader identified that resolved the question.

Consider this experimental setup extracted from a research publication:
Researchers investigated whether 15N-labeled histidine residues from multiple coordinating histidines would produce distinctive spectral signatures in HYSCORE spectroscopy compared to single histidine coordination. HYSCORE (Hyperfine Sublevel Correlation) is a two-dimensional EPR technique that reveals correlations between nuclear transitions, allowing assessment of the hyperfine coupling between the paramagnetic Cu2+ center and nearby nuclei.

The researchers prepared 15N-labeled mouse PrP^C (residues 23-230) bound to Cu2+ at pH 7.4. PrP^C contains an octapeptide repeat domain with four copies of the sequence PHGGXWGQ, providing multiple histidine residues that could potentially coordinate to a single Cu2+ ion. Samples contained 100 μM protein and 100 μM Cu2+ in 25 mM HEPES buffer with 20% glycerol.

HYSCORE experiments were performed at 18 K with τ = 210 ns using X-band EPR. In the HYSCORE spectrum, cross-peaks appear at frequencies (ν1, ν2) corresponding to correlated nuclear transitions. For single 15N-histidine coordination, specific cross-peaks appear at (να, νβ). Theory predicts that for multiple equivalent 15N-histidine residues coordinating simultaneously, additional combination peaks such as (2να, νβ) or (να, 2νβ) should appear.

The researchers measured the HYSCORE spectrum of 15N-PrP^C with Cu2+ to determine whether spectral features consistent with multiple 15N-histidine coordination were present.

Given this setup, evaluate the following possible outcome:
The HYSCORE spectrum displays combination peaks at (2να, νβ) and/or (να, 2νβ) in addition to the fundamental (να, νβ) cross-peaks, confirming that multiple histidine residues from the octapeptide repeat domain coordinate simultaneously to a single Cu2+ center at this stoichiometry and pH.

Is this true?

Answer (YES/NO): YES